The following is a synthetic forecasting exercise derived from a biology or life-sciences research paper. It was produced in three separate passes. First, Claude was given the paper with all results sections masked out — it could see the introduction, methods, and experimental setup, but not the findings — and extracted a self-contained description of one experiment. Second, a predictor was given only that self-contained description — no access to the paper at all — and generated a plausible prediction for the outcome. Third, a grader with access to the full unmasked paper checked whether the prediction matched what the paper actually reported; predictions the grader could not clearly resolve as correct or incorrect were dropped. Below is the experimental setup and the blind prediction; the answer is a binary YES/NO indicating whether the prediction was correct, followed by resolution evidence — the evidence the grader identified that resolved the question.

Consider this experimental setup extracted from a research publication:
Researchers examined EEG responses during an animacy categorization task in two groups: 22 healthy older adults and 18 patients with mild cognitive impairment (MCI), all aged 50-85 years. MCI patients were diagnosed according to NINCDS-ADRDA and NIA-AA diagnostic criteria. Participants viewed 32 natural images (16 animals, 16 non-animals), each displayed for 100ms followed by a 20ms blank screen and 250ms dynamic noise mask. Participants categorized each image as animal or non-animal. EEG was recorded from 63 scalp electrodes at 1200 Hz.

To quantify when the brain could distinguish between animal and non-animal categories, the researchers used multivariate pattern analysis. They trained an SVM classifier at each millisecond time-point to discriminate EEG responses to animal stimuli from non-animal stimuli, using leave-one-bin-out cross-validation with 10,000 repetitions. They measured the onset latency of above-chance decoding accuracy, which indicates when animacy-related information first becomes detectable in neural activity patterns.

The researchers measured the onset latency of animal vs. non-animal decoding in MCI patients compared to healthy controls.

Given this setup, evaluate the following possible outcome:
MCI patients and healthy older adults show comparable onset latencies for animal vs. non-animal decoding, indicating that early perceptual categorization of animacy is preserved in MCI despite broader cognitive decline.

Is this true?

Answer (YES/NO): NO